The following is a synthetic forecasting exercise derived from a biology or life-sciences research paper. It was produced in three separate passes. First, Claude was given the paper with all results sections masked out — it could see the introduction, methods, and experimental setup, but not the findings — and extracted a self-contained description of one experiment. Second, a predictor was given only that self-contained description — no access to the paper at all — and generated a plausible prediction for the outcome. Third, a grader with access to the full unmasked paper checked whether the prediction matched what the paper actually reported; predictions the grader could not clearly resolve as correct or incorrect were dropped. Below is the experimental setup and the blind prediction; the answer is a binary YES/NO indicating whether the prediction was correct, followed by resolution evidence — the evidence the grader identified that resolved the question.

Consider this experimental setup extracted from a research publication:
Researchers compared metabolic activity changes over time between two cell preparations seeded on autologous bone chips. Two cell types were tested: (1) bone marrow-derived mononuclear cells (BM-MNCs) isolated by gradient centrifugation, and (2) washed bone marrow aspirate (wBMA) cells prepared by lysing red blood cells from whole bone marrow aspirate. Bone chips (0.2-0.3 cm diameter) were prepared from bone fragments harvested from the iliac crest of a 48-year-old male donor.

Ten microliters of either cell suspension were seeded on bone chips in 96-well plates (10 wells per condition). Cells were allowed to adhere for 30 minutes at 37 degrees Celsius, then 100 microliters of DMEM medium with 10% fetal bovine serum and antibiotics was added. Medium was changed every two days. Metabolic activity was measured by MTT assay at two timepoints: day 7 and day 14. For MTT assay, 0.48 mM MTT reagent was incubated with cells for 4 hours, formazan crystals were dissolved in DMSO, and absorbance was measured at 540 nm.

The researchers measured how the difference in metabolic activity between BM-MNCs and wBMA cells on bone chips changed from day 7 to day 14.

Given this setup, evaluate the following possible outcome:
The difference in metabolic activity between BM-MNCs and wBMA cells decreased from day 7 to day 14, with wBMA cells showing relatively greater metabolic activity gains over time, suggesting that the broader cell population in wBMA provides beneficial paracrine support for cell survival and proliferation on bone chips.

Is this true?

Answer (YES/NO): NO